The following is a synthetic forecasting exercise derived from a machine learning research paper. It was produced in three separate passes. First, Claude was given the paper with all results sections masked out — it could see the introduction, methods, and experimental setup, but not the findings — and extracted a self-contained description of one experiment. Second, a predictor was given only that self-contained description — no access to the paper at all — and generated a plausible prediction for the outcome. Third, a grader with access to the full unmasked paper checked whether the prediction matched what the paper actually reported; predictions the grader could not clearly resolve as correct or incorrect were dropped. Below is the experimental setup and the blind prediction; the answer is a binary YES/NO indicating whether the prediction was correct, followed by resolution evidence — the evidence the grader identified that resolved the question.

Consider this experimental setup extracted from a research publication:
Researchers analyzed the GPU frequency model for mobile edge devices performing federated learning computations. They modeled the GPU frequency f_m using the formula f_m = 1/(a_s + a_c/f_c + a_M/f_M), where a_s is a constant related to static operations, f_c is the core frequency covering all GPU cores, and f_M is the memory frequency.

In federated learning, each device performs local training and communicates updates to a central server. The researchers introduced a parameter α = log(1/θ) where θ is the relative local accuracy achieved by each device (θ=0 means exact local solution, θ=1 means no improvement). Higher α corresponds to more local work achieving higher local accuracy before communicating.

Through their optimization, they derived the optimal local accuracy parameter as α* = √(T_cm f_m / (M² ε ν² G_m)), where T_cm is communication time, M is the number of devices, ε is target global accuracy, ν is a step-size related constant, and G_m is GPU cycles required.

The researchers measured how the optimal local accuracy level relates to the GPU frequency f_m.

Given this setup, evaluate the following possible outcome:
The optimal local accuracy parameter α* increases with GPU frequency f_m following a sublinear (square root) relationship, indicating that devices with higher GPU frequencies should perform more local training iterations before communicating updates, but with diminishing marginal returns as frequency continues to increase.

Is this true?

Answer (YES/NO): YES